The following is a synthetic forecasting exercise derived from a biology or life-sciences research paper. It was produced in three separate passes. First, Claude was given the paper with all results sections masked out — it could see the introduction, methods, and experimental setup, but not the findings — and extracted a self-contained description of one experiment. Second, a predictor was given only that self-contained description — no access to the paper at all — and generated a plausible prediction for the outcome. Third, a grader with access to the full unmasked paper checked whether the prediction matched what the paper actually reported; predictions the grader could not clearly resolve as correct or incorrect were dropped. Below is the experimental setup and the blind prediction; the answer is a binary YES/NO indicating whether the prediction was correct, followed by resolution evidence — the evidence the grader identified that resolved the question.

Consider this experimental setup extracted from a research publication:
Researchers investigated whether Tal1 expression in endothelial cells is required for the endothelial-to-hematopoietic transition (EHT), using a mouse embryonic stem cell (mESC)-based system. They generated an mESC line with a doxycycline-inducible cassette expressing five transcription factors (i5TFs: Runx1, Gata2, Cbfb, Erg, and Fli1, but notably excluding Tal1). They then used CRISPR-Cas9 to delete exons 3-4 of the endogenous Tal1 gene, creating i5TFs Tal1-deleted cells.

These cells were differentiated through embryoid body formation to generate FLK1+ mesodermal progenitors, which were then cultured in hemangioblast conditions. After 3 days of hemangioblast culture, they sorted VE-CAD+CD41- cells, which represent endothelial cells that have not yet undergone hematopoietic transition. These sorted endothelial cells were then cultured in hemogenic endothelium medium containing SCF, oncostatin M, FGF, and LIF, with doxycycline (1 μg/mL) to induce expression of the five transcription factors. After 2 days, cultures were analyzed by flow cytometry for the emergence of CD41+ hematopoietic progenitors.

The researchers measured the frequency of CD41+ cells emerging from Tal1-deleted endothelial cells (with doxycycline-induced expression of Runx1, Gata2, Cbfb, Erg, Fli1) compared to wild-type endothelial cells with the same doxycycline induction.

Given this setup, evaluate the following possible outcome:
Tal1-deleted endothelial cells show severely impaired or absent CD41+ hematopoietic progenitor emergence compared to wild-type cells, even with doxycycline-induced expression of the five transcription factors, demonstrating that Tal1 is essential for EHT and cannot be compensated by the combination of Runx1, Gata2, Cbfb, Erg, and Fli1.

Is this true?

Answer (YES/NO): YES